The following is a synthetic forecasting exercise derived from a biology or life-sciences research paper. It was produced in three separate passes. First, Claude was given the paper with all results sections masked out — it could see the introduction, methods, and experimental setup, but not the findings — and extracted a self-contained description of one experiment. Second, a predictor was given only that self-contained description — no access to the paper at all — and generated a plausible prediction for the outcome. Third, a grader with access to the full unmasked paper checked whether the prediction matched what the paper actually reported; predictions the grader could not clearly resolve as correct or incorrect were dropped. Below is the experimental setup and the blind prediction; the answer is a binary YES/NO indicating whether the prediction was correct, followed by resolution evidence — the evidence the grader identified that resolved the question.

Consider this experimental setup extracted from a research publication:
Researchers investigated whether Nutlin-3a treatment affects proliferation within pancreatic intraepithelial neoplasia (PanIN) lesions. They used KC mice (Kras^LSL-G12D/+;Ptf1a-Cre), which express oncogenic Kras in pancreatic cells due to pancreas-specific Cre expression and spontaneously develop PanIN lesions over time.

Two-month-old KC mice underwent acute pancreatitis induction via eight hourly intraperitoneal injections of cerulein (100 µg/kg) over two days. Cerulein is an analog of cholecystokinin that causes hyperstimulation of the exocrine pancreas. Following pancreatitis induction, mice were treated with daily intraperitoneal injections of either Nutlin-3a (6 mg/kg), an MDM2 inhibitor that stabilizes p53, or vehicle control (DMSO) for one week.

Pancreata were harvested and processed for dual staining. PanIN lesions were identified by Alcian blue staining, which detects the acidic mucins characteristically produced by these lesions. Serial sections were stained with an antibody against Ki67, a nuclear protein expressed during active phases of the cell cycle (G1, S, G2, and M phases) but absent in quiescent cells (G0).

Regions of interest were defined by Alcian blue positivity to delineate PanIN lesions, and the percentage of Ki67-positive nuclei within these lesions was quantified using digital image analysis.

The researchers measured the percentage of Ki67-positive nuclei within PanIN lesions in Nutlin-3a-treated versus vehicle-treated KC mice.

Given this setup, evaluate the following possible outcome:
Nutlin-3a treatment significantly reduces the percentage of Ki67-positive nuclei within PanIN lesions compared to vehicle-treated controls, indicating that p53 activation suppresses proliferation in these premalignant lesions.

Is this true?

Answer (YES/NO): YES